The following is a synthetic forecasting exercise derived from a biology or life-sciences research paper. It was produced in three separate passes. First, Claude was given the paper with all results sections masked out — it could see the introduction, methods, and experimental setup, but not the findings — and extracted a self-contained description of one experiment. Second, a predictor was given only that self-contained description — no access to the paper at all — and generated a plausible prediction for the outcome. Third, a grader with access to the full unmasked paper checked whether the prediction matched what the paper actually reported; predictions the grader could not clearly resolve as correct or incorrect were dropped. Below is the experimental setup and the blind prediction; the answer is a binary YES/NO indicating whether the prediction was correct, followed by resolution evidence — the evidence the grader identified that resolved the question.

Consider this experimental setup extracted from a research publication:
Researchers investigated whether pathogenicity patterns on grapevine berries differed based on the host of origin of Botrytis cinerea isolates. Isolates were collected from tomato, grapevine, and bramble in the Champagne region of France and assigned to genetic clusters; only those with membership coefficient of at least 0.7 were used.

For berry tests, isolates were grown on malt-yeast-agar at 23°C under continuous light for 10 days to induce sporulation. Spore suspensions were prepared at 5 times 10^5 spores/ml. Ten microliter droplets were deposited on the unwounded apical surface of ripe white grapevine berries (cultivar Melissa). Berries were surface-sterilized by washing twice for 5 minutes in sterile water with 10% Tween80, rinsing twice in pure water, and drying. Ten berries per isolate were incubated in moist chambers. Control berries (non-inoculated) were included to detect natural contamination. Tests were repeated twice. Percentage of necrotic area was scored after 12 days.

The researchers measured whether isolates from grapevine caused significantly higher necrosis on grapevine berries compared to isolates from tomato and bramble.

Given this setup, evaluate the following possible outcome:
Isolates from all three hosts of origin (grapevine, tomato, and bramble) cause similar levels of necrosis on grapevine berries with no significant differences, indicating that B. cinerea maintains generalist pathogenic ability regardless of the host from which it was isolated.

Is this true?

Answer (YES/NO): NO